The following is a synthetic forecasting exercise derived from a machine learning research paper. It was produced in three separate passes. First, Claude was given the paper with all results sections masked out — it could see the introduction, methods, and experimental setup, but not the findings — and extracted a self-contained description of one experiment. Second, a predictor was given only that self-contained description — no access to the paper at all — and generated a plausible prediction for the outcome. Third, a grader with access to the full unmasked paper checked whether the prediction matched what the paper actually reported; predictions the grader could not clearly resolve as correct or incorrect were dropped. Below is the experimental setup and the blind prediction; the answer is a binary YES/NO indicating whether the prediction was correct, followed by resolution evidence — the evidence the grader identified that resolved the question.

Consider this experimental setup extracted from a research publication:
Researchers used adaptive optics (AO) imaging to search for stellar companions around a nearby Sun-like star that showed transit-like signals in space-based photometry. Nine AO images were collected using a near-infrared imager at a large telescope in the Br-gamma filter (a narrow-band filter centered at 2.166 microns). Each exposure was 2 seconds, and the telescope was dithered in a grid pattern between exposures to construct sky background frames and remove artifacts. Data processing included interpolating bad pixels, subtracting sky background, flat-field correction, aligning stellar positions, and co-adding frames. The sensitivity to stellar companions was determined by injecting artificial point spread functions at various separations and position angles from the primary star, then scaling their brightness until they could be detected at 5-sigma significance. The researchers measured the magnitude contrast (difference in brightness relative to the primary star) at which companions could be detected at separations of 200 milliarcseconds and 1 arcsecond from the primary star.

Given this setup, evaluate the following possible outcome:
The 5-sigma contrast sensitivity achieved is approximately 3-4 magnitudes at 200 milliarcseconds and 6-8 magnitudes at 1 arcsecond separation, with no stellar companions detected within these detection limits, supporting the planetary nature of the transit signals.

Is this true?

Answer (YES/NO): NO